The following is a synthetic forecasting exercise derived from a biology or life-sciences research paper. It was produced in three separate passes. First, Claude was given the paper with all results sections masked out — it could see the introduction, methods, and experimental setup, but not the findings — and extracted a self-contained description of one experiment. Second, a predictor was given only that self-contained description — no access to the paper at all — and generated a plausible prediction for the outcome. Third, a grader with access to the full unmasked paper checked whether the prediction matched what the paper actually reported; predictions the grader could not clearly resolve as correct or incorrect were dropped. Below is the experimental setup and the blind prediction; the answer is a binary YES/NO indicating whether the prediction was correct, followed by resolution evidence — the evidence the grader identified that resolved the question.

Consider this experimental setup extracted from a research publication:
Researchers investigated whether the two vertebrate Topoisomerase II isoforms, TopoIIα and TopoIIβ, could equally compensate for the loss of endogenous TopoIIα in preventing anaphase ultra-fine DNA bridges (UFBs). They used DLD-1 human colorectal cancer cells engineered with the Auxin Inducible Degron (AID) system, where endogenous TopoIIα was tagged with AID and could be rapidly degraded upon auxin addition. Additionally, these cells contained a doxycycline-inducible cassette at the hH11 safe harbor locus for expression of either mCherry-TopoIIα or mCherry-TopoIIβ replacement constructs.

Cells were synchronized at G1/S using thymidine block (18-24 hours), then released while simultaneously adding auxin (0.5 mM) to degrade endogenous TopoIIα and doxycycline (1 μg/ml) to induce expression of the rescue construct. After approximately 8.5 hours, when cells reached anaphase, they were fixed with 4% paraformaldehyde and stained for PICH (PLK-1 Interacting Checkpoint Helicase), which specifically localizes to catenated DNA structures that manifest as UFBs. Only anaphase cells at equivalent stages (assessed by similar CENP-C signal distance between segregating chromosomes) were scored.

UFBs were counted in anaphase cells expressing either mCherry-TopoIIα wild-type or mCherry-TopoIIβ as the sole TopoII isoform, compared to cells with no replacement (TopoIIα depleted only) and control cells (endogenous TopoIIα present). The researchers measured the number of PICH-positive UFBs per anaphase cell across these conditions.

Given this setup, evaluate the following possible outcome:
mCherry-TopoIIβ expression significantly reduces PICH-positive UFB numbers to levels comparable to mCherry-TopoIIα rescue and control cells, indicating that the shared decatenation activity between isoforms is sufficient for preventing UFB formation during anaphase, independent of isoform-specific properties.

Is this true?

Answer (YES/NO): NO